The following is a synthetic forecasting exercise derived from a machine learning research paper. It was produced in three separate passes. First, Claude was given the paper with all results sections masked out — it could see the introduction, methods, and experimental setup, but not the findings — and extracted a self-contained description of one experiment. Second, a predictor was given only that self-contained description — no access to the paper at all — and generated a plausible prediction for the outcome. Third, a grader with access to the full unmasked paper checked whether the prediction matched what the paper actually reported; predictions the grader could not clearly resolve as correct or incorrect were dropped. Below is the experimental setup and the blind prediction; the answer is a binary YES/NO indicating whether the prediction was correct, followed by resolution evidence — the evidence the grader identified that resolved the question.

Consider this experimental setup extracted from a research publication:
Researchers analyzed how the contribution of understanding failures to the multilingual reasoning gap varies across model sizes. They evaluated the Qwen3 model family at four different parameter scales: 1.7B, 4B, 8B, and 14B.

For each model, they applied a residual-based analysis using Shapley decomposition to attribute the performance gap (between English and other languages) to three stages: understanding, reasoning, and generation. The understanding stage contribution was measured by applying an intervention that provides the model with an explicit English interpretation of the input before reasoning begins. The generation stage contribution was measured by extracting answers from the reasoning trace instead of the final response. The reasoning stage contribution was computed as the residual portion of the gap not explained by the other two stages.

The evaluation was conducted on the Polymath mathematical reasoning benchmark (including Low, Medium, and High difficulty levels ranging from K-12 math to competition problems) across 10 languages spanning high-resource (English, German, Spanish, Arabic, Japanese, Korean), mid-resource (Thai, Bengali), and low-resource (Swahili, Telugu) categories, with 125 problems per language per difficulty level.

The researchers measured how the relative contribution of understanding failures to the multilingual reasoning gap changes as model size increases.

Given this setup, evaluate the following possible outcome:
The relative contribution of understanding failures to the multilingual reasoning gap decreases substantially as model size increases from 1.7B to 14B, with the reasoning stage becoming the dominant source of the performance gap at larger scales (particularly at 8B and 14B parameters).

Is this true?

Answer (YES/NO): NO